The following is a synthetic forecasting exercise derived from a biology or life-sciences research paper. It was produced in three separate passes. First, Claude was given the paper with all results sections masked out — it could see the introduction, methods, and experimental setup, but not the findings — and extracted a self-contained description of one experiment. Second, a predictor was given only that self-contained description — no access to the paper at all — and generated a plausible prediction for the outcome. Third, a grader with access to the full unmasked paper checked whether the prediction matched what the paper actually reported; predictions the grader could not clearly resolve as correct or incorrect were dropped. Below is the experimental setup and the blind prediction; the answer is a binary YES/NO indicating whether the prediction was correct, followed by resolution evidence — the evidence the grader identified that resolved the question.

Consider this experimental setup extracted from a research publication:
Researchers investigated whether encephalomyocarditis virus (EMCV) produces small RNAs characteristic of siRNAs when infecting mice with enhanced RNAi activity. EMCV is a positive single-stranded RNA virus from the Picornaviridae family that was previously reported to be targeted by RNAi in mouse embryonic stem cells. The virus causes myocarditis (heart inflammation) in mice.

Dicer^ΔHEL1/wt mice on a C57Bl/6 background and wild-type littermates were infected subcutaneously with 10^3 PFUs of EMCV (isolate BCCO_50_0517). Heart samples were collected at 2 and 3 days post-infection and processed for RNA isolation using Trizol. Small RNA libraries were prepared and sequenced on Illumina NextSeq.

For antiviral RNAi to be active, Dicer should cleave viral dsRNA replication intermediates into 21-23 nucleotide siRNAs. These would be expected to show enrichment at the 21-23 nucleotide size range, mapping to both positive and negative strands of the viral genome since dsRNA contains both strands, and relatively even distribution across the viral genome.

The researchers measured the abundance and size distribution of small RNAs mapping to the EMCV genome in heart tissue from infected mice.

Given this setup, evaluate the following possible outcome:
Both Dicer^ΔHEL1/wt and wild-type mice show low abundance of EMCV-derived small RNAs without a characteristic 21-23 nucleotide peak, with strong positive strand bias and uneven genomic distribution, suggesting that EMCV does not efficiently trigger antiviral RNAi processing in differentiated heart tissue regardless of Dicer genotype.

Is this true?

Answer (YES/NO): NO